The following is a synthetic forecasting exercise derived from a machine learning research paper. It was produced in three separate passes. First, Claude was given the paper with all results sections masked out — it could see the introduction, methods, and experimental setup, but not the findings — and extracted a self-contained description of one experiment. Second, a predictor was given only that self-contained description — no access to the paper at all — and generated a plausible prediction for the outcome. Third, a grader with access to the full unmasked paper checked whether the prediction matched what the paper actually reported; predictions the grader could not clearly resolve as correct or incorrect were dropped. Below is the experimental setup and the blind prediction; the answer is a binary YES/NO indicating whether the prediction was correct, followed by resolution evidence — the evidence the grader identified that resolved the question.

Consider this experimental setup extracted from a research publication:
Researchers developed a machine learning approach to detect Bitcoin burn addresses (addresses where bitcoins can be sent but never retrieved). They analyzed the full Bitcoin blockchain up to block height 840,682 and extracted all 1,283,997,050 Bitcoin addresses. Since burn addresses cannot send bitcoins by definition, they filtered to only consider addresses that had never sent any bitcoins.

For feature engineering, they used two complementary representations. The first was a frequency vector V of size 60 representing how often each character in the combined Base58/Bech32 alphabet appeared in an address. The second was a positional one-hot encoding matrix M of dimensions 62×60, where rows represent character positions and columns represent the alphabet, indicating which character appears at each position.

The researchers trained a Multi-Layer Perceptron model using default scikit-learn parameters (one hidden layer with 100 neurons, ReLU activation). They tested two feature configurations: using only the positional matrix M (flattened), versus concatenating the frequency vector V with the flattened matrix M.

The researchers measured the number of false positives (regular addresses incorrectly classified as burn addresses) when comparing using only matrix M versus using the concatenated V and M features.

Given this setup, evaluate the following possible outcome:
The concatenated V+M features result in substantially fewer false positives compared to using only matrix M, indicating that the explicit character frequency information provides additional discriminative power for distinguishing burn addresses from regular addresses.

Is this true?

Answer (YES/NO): YES